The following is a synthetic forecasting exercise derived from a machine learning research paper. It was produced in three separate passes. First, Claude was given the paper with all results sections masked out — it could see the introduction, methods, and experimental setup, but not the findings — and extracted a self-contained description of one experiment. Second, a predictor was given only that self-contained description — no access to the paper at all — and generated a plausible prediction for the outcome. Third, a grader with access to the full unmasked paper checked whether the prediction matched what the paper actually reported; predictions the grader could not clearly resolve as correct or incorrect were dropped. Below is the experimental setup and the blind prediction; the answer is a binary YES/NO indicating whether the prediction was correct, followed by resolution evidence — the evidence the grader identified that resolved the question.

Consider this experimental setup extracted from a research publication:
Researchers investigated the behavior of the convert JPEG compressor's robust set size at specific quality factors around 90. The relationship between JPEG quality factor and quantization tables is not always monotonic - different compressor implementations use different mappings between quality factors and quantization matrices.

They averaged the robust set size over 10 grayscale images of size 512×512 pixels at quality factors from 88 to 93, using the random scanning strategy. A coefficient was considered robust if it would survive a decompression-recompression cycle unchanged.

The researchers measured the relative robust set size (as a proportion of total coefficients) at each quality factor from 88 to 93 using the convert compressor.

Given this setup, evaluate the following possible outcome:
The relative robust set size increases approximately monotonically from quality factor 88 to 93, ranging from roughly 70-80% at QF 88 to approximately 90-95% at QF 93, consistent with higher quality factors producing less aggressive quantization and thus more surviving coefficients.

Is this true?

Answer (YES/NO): NO